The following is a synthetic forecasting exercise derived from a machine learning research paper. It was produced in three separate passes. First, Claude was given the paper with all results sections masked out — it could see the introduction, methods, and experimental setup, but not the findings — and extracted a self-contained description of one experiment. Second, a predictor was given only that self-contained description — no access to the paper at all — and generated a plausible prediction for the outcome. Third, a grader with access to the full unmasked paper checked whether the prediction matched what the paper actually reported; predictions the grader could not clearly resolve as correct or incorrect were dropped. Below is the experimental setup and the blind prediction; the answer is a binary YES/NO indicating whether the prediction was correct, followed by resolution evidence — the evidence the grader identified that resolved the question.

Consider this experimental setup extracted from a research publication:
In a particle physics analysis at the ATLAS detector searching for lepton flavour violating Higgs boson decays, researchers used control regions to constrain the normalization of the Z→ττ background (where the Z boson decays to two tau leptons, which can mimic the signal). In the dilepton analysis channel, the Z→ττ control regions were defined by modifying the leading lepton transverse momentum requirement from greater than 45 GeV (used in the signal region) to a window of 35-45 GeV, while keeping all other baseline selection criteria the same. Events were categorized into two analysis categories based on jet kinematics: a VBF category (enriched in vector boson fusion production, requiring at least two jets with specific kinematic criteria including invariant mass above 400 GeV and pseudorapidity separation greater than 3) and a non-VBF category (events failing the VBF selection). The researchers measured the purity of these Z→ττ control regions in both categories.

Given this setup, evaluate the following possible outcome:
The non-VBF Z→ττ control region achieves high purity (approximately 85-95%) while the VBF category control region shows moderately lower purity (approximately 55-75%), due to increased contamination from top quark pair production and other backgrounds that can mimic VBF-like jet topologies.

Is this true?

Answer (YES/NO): NO